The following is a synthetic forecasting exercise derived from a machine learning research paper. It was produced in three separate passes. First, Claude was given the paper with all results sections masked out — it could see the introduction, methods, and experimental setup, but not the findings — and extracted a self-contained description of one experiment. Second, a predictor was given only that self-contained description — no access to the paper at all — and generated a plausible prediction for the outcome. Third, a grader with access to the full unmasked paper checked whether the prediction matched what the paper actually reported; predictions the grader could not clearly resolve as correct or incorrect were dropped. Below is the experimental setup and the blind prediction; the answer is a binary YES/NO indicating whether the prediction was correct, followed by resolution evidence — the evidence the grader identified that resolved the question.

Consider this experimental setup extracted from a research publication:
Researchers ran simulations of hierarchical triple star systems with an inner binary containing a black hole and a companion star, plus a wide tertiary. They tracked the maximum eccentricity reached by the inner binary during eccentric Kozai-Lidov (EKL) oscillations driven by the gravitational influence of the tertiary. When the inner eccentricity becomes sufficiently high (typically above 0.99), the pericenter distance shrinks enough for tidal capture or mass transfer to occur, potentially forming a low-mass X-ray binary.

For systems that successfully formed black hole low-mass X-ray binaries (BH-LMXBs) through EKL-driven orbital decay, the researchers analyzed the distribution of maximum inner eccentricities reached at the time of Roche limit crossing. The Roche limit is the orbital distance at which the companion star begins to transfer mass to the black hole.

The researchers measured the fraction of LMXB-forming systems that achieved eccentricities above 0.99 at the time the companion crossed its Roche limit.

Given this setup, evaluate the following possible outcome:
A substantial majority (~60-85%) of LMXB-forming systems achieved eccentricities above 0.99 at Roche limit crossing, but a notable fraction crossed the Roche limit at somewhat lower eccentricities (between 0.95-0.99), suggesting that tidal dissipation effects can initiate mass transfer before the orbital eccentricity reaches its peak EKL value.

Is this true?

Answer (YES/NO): NO